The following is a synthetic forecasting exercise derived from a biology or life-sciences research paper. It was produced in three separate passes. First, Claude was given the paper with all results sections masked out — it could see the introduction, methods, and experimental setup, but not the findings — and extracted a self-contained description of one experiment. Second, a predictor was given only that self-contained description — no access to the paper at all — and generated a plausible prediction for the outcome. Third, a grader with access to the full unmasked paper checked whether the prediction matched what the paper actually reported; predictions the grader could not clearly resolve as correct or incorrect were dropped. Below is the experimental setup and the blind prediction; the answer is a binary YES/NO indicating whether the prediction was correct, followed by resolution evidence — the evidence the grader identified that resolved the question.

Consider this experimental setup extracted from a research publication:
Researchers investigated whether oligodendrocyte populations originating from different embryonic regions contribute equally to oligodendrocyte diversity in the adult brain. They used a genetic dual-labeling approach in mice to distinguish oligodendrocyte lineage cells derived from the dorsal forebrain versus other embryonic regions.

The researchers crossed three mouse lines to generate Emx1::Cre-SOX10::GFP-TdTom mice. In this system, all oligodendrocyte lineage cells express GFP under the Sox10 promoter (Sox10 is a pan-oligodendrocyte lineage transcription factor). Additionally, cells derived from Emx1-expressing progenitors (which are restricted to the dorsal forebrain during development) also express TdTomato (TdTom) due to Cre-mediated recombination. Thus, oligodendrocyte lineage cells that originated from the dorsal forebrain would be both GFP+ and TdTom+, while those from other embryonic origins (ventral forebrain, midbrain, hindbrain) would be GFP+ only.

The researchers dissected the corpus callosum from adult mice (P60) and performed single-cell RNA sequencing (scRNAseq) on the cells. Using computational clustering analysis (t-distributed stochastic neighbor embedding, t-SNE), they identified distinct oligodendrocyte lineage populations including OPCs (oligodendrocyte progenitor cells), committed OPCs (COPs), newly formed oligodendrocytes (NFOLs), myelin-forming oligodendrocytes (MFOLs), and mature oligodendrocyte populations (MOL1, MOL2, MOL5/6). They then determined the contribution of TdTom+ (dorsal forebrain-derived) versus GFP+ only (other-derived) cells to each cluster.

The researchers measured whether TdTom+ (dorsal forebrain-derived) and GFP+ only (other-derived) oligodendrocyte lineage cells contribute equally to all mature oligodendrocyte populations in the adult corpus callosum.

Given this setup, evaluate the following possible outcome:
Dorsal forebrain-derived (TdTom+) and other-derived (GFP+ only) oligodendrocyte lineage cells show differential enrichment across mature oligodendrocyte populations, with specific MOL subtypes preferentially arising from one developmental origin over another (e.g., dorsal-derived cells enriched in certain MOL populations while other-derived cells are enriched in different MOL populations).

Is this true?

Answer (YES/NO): NO